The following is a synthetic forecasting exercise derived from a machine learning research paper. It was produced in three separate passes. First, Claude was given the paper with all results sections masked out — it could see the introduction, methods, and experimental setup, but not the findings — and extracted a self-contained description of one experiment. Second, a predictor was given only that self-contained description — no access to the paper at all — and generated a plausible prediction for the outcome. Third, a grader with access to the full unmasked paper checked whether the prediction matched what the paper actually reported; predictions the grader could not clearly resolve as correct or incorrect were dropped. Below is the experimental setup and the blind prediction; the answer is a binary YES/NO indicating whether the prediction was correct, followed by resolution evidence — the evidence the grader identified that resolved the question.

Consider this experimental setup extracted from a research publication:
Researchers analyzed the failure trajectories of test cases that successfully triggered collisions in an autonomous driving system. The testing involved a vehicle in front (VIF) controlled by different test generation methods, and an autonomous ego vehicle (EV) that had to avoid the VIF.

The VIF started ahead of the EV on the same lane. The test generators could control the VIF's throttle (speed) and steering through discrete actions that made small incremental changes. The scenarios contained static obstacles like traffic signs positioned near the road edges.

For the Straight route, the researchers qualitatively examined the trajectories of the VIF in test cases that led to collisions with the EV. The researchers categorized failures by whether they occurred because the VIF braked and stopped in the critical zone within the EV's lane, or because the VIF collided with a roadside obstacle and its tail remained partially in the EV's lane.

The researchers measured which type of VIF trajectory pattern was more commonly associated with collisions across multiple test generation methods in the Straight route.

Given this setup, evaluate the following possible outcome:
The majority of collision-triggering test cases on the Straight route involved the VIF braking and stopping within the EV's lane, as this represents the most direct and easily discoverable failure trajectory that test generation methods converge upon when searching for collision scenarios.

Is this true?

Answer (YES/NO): NO